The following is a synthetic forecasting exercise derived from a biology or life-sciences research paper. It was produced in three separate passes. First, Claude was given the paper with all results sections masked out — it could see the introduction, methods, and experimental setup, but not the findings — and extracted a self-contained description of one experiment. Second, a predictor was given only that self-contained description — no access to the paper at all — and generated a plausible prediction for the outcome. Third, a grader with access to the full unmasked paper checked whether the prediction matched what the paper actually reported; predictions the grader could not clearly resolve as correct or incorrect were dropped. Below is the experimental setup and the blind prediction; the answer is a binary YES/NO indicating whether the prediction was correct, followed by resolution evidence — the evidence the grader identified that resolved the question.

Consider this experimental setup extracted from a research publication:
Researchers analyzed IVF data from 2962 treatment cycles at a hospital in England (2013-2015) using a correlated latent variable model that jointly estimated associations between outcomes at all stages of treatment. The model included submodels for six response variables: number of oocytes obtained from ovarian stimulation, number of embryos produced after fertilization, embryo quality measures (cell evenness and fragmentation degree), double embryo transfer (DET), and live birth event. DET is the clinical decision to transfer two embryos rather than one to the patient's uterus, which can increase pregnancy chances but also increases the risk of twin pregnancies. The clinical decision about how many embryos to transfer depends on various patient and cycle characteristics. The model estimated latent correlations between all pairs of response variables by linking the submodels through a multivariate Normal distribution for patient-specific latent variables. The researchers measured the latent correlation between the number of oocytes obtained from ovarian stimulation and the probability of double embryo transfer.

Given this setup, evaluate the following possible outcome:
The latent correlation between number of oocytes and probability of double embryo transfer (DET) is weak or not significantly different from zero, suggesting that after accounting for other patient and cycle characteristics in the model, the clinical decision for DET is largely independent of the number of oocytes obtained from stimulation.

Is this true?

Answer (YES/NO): NO